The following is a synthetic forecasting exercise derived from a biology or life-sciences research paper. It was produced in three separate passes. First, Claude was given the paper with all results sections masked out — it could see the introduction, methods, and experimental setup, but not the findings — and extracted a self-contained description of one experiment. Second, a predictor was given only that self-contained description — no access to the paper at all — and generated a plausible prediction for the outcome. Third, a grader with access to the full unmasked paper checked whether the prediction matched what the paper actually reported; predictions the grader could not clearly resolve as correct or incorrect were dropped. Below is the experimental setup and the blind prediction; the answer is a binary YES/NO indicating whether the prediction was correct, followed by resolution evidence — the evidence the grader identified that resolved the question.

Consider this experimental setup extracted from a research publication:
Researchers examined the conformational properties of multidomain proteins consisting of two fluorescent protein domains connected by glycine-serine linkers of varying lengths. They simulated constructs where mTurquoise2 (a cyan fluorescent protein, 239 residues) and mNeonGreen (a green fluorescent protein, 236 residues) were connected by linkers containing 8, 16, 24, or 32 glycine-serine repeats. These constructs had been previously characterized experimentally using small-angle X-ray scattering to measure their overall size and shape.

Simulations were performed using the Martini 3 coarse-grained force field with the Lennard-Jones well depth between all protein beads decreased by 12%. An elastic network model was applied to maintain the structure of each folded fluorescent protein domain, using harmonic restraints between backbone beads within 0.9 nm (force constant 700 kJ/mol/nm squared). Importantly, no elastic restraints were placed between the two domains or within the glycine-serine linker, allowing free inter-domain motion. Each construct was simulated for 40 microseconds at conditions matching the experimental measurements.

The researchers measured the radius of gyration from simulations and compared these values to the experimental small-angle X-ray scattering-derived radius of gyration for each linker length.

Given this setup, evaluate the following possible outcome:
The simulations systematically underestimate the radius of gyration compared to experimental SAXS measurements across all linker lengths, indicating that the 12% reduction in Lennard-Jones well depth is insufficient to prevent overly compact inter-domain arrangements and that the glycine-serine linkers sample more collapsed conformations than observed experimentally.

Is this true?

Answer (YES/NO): NO